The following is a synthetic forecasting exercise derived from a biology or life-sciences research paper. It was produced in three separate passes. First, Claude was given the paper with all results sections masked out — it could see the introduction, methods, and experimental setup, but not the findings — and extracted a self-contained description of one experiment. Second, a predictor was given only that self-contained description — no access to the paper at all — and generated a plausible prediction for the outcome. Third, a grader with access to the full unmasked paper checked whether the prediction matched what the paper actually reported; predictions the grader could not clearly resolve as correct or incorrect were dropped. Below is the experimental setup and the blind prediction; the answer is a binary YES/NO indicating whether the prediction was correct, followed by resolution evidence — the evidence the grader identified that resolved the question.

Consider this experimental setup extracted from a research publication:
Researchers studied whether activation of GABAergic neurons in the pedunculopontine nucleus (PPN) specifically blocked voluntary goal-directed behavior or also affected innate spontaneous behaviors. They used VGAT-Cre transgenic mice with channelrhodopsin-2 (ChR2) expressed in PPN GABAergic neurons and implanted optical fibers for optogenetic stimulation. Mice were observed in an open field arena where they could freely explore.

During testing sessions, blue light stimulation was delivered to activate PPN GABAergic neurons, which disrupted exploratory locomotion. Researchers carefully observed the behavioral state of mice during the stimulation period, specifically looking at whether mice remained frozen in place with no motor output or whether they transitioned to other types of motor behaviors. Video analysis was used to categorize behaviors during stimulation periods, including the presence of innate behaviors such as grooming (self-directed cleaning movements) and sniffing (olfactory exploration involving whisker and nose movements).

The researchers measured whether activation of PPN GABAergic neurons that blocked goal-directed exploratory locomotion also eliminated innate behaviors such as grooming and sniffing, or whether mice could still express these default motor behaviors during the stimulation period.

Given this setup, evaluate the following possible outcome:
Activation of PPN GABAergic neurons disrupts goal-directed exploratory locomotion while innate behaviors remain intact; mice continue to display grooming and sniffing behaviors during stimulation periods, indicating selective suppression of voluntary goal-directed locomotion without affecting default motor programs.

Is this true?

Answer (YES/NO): YES